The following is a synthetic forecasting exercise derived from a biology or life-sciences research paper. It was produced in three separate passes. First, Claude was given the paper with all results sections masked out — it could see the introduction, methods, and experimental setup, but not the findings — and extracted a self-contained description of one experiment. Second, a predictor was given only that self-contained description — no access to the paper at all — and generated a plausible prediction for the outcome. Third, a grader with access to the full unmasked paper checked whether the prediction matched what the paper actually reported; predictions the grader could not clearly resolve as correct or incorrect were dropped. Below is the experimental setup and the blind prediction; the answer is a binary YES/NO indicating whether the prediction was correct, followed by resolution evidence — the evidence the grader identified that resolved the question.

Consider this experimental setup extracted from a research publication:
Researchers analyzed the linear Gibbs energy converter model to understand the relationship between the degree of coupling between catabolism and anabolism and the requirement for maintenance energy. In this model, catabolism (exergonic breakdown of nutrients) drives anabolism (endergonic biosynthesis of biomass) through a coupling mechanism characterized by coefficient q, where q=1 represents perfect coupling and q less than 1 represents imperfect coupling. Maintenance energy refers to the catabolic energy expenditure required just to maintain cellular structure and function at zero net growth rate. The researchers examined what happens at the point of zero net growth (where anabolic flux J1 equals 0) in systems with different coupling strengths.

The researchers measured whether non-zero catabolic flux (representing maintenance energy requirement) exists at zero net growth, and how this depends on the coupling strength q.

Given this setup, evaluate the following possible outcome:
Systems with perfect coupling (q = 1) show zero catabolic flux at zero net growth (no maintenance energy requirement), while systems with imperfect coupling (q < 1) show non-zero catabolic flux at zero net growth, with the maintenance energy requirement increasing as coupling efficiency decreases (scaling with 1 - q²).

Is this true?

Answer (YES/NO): YES